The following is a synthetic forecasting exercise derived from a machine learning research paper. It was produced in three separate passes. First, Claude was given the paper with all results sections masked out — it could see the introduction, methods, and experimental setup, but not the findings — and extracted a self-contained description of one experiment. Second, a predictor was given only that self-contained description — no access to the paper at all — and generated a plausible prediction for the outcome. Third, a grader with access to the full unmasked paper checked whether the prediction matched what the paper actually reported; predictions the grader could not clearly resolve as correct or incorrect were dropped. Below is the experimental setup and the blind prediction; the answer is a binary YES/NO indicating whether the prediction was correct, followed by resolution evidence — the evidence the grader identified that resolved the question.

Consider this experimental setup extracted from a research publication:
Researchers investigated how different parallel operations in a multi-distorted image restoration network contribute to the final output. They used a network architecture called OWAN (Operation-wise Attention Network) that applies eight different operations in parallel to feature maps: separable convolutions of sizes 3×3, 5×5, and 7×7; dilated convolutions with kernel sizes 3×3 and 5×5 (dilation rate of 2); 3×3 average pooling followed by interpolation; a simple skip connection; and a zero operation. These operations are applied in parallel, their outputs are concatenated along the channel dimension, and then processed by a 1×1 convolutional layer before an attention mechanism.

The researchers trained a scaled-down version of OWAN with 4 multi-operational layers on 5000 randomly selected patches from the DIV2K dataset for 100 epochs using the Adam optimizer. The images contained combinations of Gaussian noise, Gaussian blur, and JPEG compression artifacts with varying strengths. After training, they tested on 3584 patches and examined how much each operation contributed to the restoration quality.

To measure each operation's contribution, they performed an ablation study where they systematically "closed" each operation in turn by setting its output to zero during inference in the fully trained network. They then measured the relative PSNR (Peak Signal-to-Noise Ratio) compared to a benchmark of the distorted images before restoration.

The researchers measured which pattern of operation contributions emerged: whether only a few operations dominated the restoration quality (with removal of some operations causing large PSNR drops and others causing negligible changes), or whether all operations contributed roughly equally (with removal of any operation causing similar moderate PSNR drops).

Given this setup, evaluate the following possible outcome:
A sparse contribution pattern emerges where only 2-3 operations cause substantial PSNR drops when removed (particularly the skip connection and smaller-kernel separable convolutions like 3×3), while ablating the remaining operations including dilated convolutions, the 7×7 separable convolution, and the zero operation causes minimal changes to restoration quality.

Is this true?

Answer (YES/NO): NO